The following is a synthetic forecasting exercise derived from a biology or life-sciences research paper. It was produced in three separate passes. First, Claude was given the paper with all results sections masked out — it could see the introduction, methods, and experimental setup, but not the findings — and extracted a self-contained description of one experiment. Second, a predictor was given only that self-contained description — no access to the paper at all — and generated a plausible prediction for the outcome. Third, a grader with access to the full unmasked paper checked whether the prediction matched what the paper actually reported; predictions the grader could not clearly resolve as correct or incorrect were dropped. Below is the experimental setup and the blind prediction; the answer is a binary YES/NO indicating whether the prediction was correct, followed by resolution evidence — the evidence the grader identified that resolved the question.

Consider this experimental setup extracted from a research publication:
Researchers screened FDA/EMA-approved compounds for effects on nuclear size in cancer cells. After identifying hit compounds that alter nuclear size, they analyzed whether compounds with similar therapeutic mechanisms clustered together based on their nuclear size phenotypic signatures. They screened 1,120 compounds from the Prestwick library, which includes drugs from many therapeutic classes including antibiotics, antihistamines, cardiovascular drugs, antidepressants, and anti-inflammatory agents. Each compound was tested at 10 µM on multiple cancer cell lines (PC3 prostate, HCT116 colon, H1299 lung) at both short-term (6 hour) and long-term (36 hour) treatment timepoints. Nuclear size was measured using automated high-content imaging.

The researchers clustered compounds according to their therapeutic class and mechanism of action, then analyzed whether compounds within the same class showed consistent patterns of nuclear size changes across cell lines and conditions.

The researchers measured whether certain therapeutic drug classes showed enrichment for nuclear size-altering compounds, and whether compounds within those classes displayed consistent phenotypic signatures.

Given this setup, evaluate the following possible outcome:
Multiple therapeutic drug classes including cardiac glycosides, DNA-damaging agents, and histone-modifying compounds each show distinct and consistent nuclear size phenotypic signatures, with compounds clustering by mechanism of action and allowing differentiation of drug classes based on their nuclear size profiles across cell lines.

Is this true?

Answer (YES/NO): NO